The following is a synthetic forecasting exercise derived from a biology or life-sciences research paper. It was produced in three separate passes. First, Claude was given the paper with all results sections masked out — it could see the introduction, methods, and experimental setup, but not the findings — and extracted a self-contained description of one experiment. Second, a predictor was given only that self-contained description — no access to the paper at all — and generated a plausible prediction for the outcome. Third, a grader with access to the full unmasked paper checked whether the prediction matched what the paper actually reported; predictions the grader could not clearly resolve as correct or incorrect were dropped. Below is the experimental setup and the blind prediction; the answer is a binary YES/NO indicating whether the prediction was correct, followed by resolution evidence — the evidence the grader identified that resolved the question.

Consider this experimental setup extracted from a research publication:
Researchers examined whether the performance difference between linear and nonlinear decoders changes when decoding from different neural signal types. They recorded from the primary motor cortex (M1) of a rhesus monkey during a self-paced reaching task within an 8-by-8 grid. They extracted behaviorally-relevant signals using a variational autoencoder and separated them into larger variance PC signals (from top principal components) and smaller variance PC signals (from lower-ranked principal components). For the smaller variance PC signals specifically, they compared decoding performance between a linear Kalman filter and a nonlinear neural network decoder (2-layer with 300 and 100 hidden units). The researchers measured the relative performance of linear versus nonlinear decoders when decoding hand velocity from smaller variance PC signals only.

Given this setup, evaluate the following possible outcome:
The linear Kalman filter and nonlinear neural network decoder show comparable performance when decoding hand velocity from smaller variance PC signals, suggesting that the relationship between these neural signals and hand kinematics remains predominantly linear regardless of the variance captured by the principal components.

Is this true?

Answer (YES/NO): NO